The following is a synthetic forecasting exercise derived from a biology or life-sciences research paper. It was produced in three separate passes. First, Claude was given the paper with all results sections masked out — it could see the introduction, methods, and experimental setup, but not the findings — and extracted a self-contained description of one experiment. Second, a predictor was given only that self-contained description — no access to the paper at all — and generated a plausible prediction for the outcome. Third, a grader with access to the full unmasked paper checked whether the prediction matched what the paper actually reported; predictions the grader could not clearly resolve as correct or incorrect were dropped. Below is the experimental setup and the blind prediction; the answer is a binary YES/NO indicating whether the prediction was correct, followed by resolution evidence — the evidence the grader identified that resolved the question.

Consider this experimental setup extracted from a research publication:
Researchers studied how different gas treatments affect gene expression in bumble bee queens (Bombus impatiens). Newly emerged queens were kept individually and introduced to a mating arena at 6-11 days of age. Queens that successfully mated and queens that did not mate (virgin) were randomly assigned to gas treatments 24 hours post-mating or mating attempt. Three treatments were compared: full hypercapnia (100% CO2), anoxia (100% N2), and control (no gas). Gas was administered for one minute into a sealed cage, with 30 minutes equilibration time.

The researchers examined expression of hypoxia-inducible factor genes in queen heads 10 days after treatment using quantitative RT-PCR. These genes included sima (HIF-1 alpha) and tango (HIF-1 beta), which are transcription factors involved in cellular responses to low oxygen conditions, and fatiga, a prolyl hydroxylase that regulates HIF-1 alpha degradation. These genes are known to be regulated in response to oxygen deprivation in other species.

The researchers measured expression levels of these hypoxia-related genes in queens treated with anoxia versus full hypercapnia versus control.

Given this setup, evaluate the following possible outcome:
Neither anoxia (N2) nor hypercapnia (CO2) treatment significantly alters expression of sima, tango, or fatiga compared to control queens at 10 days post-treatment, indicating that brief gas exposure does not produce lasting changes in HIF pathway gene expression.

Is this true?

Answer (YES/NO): NO